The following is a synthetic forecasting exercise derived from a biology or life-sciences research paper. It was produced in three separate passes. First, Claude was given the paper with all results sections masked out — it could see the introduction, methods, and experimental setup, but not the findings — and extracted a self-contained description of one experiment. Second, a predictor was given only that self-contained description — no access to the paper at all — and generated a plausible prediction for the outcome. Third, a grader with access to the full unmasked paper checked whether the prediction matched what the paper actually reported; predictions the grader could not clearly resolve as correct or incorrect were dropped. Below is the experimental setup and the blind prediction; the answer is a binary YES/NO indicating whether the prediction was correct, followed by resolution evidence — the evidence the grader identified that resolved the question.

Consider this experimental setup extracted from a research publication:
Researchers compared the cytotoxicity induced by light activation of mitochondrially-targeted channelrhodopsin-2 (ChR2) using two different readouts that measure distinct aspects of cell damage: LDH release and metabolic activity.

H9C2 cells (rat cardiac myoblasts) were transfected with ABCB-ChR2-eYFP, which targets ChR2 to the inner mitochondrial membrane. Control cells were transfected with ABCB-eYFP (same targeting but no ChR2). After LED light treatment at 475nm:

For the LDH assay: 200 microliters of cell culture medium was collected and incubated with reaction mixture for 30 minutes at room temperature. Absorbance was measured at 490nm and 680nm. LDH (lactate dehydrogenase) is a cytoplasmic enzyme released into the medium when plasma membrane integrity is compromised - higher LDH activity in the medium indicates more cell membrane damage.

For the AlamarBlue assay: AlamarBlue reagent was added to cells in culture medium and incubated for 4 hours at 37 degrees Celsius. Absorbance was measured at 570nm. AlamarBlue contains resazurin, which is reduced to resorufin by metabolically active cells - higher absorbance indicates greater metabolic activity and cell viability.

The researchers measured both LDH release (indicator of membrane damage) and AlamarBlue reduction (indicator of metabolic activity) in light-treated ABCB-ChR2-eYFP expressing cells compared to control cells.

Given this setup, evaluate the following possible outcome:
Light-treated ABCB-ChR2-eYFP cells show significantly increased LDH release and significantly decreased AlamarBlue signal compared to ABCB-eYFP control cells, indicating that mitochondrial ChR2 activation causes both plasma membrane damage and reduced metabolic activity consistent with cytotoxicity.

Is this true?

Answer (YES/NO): YES